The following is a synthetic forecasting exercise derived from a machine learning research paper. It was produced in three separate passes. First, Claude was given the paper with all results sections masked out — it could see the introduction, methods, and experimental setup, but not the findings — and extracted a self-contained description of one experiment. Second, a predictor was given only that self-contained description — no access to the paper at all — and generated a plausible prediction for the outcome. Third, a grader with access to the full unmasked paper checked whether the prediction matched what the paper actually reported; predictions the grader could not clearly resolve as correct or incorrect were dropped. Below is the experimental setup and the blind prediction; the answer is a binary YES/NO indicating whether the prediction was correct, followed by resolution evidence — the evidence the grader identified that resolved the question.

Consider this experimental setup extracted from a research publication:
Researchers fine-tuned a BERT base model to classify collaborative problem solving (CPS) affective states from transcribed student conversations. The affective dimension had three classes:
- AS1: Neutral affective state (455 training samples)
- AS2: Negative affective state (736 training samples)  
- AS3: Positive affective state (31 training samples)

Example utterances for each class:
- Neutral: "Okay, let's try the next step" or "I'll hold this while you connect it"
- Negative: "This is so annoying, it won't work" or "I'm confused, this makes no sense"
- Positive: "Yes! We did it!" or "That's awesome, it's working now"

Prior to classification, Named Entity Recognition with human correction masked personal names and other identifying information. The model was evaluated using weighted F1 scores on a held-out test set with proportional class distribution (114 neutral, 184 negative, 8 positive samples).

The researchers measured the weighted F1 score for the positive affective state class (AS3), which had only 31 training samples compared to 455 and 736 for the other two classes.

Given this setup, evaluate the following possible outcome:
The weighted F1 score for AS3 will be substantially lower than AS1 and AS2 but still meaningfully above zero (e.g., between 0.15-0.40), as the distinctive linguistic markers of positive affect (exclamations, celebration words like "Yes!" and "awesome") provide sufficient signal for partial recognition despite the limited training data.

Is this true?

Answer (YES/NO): YES